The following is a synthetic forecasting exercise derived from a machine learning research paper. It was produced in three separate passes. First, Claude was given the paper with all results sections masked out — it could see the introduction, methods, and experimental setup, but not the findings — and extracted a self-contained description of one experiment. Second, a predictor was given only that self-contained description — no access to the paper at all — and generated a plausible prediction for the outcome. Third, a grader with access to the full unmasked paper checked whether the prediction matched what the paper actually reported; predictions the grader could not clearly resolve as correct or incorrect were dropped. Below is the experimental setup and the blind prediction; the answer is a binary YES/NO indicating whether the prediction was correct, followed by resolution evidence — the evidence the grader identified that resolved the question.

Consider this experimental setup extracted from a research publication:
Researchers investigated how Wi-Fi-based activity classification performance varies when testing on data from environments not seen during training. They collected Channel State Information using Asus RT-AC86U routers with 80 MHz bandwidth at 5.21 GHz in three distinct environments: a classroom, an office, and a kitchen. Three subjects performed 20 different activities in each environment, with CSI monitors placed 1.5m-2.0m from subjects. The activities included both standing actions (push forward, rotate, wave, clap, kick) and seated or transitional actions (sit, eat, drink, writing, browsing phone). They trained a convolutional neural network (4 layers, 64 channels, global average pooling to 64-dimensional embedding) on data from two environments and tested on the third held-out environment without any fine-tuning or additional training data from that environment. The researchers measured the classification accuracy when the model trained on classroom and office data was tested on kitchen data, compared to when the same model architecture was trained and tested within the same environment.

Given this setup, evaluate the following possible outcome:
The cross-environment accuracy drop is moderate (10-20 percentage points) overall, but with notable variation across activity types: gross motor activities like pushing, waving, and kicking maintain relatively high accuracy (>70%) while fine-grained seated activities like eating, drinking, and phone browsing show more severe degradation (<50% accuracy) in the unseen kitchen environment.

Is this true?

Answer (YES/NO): NO